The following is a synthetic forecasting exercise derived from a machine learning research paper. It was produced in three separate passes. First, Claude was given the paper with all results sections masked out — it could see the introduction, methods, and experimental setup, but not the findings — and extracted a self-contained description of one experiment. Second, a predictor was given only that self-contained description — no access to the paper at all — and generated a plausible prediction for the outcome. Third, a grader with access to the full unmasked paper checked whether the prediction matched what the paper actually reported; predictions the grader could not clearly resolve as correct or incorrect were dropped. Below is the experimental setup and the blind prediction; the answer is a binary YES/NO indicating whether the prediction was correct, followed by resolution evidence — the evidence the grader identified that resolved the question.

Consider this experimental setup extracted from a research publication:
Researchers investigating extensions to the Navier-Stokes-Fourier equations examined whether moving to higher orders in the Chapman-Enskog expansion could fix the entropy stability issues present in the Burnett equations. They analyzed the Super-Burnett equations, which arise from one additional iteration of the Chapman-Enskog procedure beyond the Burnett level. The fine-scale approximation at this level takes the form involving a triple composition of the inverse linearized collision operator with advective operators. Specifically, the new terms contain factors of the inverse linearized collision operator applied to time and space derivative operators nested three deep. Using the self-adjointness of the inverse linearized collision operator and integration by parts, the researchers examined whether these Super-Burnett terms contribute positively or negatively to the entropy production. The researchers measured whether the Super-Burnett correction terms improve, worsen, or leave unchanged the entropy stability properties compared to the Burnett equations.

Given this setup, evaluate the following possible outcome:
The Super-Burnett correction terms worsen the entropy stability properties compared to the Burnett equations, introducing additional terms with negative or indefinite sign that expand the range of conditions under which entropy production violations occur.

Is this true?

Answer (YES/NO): NO